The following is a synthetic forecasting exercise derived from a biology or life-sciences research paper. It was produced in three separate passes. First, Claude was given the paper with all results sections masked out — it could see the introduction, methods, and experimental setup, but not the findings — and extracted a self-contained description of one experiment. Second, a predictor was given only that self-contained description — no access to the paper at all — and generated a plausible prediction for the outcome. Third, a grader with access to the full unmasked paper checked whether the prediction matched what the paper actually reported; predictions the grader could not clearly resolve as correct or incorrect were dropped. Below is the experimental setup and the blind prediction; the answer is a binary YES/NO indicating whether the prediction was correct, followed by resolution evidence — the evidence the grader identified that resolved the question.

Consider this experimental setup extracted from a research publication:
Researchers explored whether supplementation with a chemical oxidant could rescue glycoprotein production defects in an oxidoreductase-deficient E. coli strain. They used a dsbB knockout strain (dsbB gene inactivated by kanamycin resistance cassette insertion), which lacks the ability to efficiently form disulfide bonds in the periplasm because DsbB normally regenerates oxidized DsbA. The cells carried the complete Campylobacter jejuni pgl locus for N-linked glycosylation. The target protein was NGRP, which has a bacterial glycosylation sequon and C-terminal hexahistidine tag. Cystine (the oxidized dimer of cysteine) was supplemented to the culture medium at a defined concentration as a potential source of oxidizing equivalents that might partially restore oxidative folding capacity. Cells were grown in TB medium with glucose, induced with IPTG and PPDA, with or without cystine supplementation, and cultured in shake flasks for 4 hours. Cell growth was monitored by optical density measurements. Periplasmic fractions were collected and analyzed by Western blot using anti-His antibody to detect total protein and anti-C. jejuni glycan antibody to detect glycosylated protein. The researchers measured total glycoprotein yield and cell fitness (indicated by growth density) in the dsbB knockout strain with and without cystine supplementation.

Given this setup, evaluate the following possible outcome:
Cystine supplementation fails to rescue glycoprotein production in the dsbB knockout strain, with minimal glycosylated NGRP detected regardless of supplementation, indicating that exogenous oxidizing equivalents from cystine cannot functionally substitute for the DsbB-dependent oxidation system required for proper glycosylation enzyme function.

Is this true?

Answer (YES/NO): NO